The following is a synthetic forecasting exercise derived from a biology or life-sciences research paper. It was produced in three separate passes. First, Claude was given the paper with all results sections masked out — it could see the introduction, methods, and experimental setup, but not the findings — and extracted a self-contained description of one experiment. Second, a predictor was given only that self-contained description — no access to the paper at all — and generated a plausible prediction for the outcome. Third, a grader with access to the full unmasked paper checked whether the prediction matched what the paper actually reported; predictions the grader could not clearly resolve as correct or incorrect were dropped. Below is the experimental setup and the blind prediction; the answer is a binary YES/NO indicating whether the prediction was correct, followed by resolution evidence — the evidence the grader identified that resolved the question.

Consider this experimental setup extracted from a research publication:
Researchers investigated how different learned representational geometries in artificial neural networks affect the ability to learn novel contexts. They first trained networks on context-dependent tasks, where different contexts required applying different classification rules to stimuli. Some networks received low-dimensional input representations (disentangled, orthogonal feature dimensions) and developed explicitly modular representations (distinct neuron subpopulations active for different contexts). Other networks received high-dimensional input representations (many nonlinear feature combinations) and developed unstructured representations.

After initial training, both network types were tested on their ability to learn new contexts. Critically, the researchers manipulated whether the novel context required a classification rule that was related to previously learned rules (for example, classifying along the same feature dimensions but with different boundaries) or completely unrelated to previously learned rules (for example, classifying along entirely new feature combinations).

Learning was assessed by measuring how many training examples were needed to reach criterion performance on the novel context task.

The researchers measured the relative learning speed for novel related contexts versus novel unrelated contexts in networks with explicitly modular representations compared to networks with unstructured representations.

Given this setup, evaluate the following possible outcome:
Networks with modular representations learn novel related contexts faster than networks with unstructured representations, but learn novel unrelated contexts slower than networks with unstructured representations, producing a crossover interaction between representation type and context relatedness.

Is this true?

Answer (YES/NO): YES